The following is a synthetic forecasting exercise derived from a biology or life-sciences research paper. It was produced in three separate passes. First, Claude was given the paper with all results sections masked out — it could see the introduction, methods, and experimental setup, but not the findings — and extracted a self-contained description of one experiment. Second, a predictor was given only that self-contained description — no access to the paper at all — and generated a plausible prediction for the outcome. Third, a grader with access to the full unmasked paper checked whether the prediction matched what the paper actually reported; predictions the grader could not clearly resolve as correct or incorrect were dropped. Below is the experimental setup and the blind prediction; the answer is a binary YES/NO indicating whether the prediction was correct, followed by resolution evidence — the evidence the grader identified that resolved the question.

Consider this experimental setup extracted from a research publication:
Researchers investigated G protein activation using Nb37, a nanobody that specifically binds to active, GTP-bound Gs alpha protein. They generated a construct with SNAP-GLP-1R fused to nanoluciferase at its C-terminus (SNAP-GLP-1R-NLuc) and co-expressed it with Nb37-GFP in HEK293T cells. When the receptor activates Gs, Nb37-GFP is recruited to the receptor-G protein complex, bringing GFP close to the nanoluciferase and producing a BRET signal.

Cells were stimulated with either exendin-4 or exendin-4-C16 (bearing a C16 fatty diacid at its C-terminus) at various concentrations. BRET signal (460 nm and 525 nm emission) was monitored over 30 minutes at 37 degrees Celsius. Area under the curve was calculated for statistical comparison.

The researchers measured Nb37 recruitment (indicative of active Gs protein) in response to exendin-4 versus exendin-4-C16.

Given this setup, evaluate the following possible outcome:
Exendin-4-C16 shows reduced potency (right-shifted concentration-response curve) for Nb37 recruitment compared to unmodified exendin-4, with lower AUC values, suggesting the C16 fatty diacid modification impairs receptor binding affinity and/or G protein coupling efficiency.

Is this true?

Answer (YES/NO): NO